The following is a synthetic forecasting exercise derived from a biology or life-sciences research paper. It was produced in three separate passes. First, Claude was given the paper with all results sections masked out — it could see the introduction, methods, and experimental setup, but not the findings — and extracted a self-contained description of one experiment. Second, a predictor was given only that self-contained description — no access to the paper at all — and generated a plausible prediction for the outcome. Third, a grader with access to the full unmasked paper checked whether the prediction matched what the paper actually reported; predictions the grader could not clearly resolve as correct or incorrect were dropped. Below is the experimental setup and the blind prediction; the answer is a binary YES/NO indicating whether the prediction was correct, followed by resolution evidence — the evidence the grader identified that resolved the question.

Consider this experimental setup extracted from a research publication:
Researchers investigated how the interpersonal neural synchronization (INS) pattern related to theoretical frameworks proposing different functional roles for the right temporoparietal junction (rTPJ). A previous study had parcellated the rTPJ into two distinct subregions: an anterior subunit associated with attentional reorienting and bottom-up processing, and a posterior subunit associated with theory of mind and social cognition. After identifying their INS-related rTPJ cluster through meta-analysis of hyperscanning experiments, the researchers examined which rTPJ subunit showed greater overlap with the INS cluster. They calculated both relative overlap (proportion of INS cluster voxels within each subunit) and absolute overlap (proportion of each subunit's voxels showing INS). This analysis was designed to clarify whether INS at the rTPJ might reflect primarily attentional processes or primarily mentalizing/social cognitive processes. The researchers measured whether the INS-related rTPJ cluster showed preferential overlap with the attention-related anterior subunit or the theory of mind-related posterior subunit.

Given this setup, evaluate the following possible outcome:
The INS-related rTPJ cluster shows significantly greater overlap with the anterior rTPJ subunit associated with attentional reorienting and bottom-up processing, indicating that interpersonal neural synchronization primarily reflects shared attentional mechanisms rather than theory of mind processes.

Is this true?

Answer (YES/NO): NO